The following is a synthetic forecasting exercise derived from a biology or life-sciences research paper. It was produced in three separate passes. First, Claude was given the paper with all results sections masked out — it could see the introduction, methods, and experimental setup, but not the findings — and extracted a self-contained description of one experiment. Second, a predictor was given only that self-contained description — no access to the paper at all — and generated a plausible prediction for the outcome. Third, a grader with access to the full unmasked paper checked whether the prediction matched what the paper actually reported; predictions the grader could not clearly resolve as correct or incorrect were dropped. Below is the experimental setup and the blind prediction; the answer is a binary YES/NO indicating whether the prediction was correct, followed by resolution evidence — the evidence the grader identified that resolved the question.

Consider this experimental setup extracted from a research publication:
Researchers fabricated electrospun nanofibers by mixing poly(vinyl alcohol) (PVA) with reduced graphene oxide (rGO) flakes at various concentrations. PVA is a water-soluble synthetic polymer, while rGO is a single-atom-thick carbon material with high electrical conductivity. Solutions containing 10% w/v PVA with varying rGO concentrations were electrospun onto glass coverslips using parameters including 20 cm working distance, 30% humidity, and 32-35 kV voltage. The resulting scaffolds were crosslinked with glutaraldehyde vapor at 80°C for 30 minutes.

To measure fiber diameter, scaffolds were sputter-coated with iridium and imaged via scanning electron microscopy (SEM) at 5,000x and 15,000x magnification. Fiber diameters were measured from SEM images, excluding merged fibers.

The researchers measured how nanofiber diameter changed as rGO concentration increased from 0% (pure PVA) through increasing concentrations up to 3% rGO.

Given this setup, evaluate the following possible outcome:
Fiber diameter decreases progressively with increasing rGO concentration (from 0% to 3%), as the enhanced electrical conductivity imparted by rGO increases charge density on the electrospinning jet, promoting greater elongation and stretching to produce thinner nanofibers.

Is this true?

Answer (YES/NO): NO